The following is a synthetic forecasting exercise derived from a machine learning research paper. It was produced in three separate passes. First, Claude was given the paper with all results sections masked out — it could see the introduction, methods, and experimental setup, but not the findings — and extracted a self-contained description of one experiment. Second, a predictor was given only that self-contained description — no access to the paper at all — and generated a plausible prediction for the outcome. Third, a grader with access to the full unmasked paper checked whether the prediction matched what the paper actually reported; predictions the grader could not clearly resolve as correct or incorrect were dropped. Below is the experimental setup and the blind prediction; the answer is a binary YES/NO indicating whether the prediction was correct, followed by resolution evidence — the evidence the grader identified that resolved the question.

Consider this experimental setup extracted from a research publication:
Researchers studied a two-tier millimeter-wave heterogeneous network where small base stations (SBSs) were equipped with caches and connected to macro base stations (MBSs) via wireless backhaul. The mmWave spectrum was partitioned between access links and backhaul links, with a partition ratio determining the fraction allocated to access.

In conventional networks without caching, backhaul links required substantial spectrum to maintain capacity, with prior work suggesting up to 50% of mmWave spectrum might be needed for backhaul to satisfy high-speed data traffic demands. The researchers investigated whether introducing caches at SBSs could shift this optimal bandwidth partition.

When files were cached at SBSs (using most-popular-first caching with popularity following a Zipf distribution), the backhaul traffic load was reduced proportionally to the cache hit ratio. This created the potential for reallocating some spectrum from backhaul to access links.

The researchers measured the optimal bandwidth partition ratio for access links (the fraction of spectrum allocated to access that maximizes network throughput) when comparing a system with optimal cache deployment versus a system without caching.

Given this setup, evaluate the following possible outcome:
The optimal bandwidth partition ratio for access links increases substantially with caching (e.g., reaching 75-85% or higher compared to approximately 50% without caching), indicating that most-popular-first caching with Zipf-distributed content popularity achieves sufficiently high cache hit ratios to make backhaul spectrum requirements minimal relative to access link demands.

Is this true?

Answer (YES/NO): YES